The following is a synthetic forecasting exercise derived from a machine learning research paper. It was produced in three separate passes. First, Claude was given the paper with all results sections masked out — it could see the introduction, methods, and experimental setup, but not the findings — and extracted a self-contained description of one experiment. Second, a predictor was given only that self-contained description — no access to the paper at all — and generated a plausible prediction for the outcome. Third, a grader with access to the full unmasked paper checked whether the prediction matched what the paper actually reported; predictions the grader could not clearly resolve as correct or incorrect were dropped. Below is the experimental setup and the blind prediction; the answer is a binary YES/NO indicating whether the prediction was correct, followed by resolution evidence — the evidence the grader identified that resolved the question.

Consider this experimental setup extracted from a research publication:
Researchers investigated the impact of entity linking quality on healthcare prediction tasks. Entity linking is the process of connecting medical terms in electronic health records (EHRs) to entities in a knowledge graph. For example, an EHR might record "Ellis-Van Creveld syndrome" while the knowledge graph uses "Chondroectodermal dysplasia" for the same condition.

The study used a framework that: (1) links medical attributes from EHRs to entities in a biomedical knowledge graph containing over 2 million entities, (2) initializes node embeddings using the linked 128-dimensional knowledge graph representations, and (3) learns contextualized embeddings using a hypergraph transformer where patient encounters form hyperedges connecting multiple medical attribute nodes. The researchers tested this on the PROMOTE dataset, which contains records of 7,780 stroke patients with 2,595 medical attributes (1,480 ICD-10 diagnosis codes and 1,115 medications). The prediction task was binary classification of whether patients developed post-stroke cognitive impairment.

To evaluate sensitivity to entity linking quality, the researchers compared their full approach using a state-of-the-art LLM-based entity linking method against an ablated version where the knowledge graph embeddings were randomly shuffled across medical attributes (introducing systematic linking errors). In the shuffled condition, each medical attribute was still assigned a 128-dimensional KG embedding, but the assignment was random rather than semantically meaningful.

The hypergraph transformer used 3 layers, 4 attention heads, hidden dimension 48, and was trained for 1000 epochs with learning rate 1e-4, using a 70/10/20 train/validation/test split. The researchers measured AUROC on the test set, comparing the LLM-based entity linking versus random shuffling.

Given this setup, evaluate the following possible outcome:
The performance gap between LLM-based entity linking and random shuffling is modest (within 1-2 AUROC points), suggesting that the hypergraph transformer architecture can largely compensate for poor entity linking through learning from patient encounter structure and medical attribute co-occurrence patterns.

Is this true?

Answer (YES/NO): YES